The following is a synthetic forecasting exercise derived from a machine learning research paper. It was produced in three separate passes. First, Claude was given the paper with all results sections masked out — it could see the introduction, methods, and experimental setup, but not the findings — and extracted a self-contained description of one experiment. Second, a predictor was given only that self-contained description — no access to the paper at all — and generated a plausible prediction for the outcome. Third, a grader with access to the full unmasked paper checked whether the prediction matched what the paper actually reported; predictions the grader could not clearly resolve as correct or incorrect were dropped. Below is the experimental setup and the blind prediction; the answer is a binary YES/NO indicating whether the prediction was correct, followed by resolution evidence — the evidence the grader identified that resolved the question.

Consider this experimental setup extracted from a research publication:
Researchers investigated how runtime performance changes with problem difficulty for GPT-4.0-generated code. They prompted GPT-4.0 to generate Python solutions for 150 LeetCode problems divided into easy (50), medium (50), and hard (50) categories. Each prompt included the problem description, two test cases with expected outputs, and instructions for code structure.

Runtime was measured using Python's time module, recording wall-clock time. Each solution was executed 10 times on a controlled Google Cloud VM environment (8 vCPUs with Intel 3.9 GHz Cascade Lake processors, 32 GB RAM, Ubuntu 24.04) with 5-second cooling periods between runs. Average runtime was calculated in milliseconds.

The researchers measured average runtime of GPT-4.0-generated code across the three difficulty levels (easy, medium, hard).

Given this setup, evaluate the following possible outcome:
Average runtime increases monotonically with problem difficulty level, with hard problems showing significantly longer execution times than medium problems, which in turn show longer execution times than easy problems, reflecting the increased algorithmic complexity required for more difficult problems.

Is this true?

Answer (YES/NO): NO